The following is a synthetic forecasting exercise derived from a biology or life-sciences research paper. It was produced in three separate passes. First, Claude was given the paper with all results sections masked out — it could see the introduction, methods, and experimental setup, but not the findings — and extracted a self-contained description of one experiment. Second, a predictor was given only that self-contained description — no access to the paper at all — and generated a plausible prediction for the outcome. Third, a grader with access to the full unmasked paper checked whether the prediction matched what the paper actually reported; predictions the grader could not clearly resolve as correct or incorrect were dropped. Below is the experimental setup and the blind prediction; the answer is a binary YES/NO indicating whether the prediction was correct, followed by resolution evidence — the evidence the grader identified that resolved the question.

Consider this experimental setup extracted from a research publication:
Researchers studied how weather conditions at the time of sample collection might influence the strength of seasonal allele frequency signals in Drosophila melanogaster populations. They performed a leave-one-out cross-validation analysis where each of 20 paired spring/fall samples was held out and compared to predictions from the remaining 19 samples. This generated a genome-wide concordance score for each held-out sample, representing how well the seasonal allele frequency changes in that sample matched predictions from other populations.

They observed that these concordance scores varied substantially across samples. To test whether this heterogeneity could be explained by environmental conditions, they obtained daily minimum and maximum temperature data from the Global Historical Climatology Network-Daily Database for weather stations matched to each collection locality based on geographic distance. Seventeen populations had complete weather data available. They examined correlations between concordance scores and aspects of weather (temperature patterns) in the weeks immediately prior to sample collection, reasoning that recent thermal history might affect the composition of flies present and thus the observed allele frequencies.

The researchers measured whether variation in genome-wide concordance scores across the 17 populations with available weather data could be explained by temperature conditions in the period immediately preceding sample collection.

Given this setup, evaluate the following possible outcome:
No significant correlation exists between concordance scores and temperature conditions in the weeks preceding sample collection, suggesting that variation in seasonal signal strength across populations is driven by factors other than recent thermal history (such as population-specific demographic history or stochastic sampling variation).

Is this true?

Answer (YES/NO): NO